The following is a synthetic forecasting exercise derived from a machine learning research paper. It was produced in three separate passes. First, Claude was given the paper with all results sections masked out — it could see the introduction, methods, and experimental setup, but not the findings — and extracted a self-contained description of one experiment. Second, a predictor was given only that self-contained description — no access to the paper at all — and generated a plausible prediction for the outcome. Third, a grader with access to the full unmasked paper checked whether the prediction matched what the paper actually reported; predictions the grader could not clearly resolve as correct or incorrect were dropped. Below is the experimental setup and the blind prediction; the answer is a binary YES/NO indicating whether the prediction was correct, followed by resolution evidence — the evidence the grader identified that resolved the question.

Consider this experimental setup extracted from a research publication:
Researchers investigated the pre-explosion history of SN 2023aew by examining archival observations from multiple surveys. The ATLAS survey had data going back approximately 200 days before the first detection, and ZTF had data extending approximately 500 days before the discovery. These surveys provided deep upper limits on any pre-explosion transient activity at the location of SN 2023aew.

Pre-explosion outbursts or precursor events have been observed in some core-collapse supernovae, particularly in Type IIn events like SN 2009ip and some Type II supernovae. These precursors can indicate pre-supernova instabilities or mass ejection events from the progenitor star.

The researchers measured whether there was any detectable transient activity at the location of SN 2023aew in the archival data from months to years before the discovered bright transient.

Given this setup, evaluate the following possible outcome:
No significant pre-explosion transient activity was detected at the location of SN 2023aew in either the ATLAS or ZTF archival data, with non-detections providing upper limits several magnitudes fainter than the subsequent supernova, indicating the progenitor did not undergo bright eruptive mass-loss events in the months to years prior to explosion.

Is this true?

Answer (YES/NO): YES